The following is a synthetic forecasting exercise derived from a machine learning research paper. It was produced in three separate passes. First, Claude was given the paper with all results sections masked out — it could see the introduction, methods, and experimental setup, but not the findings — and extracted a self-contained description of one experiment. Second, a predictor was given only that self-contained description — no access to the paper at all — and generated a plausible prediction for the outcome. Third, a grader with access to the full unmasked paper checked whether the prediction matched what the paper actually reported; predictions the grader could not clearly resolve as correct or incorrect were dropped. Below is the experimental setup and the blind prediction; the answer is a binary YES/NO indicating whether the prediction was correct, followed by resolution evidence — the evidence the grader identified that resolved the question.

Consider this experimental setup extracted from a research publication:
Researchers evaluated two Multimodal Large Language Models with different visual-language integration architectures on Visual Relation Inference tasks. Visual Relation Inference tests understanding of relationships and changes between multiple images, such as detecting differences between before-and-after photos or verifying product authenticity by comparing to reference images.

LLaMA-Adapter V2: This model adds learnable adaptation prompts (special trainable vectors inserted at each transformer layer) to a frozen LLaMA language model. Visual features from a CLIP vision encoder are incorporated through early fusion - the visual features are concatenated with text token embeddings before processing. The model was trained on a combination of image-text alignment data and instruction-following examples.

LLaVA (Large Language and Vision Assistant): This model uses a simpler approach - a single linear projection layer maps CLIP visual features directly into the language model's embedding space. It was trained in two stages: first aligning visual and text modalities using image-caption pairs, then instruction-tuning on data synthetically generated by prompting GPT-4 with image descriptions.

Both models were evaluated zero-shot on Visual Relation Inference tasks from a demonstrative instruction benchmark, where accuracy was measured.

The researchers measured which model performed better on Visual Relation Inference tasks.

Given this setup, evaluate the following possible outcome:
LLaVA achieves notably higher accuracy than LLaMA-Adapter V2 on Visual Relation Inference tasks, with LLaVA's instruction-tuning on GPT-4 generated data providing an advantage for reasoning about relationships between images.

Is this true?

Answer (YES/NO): NO